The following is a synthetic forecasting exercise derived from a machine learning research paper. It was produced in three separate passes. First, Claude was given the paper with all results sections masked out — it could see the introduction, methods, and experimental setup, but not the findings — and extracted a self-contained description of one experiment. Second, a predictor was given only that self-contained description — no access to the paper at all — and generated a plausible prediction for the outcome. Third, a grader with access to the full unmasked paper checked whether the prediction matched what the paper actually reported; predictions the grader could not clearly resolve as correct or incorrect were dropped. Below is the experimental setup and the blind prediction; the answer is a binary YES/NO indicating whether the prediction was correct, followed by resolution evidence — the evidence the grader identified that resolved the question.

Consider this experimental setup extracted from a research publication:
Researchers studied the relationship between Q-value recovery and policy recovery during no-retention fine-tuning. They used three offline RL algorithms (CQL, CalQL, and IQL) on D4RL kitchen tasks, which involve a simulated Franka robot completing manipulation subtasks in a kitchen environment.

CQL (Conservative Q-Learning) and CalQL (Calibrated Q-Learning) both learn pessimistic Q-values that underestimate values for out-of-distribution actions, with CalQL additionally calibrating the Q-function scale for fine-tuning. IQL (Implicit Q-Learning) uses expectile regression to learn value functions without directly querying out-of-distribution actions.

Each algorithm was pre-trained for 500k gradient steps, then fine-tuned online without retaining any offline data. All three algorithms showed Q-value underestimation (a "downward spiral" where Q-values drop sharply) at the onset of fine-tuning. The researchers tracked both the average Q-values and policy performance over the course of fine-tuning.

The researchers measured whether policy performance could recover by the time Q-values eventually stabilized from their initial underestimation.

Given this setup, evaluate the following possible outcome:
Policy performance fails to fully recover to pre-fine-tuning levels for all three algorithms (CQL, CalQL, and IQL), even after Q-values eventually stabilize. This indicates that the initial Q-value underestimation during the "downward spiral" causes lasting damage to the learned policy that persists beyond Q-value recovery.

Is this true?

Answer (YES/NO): NO